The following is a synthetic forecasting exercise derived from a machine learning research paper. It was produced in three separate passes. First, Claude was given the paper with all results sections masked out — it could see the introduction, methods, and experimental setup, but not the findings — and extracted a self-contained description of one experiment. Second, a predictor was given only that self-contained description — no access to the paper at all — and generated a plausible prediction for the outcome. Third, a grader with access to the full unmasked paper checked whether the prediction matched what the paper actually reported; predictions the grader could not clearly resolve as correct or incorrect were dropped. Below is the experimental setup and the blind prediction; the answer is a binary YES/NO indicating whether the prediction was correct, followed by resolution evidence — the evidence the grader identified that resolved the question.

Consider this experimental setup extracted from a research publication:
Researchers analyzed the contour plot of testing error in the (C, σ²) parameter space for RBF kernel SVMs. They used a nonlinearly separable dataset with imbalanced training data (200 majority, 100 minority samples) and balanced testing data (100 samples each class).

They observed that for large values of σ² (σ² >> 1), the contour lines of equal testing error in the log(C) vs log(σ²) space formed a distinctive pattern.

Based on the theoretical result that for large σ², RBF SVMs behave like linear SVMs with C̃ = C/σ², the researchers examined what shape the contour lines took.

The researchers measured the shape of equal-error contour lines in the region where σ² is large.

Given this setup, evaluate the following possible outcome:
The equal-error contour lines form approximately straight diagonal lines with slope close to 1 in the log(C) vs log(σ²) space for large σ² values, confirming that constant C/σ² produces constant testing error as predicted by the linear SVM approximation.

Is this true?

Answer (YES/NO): YES